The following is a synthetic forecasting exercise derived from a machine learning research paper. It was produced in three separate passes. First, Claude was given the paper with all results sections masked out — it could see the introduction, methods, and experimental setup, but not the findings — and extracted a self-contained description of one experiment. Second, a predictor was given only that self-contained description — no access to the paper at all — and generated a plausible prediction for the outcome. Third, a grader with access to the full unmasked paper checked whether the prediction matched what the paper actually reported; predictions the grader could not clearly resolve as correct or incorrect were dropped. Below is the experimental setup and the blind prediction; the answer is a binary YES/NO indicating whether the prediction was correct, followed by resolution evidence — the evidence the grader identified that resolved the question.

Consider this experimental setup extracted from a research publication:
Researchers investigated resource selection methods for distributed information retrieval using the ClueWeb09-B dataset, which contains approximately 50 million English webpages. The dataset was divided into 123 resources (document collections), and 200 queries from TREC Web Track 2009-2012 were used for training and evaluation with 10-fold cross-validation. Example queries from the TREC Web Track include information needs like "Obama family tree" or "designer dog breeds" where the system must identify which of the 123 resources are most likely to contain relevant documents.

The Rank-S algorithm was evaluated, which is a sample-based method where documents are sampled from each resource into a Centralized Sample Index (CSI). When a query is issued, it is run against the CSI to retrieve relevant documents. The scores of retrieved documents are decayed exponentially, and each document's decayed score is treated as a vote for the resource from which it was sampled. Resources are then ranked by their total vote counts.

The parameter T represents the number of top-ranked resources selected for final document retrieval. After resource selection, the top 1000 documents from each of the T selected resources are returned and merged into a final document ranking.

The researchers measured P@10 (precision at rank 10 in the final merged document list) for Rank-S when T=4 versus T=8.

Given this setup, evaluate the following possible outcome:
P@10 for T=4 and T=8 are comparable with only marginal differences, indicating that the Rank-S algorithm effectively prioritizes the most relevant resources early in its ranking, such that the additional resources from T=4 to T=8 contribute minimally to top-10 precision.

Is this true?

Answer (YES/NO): NO